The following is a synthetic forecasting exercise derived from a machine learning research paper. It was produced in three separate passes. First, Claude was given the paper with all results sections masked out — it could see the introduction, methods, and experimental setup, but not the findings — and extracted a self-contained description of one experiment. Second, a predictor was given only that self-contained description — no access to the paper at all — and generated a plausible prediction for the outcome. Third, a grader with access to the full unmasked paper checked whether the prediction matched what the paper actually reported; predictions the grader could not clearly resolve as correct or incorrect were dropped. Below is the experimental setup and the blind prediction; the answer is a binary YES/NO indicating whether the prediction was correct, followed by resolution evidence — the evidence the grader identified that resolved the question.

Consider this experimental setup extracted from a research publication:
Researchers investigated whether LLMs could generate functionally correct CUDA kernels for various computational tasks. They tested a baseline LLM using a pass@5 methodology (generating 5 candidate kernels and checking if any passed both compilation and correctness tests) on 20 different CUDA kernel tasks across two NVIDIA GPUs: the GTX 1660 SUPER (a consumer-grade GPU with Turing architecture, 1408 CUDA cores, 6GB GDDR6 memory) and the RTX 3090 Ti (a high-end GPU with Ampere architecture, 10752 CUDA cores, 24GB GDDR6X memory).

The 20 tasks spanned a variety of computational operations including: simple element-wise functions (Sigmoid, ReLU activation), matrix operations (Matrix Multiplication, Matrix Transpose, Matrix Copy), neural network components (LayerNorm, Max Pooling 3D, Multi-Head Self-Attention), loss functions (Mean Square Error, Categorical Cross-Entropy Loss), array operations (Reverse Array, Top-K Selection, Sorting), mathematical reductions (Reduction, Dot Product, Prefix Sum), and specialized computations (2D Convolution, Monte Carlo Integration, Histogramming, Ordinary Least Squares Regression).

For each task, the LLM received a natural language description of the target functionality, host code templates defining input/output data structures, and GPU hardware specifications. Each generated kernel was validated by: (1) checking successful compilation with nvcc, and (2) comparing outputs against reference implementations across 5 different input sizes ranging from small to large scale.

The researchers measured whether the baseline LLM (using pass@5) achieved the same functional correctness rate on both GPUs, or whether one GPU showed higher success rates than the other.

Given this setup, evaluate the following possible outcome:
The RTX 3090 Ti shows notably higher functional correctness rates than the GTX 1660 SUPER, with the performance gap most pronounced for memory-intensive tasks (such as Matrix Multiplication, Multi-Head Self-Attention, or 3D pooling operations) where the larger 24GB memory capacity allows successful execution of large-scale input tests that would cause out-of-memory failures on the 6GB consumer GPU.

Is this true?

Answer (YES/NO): NO